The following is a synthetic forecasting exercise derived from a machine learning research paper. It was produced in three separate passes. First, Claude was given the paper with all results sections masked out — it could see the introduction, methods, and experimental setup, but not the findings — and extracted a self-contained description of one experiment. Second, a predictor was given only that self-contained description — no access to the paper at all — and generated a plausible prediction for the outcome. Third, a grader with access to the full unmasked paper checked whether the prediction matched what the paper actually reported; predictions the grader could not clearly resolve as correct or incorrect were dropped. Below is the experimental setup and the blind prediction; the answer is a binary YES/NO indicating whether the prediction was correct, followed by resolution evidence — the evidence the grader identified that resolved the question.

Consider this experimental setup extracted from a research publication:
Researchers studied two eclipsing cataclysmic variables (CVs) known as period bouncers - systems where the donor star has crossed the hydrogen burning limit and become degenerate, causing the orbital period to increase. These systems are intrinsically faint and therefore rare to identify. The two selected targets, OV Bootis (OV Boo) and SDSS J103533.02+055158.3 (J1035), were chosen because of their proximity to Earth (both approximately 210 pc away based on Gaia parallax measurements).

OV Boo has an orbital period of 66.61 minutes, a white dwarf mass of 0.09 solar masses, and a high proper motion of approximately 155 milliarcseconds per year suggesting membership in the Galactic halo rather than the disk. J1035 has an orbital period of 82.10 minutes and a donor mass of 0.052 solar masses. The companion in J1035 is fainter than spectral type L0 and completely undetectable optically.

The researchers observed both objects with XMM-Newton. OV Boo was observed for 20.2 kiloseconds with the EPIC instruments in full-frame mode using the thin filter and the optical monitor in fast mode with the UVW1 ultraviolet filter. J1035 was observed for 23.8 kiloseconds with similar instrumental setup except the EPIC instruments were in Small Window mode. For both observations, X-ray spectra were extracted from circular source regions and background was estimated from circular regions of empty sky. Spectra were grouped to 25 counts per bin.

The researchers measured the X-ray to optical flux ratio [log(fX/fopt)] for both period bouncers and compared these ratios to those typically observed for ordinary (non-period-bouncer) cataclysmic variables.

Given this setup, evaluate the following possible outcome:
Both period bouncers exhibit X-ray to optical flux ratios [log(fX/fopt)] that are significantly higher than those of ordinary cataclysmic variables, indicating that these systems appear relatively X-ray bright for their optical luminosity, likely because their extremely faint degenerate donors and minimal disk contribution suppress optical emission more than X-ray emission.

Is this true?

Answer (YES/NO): NO